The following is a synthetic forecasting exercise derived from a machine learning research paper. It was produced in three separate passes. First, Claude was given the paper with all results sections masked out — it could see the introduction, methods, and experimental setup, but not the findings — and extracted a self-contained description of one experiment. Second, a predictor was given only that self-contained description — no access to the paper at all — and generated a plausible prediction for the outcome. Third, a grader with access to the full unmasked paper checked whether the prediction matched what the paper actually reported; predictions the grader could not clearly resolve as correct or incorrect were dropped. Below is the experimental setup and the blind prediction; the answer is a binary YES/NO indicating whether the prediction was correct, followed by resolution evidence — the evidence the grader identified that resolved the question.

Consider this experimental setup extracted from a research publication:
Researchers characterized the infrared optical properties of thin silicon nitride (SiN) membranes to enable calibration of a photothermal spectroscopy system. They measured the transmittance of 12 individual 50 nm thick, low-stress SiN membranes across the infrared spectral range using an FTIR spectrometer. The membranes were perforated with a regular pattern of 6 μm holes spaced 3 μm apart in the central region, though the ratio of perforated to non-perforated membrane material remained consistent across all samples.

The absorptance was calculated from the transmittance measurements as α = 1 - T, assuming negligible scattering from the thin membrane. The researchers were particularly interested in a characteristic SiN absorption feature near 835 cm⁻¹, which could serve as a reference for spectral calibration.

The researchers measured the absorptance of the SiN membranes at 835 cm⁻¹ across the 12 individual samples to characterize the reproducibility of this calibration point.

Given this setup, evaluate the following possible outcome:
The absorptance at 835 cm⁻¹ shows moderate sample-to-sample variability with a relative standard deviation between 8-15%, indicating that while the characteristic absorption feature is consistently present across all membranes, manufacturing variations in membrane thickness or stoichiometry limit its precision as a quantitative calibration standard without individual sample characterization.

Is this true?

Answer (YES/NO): NO